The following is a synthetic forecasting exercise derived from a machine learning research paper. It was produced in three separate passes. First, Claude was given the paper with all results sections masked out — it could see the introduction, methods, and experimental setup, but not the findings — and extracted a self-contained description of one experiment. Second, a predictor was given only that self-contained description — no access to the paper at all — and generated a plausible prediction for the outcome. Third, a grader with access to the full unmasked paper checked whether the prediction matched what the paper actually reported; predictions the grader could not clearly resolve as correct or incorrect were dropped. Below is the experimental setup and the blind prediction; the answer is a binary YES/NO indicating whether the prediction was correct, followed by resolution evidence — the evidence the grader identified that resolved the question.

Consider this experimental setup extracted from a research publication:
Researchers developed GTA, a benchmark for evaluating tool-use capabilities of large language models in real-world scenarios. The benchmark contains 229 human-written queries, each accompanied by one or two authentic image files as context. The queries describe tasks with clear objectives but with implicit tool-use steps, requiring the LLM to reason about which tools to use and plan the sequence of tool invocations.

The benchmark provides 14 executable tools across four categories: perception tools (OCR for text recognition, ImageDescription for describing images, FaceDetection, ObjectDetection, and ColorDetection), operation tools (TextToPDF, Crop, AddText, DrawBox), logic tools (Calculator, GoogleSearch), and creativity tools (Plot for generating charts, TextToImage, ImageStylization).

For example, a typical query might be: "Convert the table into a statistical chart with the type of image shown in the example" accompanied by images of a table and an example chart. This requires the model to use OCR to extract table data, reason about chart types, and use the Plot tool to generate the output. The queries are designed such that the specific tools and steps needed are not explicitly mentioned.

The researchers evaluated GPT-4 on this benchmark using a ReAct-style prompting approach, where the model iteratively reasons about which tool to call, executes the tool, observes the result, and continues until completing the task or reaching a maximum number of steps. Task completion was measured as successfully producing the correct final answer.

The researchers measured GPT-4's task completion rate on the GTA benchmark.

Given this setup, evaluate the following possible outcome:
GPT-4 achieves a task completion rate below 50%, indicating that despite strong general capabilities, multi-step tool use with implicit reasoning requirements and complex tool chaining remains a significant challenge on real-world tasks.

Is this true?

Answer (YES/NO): YES